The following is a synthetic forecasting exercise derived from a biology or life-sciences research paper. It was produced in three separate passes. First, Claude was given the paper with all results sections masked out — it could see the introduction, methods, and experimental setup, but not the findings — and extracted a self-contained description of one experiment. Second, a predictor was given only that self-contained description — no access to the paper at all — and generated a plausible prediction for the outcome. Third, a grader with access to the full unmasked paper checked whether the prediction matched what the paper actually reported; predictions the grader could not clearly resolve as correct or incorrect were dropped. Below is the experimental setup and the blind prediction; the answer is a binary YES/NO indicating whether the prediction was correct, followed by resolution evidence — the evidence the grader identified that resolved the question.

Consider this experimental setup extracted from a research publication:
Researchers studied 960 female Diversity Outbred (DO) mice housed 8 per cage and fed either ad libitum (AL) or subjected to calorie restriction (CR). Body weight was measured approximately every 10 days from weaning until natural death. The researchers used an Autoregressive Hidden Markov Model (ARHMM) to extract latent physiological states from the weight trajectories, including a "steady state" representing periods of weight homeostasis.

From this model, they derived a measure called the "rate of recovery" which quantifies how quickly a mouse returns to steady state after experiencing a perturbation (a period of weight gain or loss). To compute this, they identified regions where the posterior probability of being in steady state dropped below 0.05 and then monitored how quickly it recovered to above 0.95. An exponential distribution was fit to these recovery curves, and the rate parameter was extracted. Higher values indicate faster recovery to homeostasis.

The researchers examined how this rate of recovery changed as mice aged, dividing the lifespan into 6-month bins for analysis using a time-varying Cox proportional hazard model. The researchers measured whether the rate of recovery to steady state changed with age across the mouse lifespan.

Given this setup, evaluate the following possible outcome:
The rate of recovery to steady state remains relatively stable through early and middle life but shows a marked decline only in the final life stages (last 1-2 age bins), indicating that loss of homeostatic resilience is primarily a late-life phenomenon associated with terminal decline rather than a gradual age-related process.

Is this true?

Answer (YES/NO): NO